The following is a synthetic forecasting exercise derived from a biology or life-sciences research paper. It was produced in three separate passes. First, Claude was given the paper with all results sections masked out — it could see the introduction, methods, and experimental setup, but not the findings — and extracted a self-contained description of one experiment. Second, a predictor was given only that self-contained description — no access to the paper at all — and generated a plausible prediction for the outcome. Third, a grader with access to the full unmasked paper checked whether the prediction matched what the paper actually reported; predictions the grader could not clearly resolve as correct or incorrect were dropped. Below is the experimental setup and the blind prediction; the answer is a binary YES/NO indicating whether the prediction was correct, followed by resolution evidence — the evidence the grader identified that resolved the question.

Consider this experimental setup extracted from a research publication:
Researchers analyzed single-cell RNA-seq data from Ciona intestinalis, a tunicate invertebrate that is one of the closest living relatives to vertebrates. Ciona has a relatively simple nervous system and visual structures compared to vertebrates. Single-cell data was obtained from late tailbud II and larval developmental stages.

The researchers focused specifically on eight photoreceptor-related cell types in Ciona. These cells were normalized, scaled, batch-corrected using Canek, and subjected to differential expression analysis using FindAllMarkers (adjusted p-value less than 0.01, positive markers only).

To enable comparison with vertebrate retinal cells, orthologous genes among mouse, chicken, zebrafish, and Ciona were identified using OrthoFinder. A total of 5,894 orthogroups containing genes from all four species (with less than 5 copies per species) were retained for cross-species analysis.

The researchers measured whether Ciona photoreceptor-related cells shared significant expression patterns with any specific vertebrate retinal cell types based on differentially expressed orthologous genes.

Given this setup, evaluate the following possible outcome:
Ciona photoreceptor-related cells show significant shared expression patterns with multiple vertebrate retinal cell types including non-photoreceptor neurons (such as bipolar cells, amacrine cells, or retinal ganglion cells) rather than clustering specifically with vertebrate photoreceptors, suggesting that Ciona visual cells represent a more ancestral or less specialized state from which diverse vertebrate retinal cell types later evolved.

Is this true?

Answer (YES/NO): NO